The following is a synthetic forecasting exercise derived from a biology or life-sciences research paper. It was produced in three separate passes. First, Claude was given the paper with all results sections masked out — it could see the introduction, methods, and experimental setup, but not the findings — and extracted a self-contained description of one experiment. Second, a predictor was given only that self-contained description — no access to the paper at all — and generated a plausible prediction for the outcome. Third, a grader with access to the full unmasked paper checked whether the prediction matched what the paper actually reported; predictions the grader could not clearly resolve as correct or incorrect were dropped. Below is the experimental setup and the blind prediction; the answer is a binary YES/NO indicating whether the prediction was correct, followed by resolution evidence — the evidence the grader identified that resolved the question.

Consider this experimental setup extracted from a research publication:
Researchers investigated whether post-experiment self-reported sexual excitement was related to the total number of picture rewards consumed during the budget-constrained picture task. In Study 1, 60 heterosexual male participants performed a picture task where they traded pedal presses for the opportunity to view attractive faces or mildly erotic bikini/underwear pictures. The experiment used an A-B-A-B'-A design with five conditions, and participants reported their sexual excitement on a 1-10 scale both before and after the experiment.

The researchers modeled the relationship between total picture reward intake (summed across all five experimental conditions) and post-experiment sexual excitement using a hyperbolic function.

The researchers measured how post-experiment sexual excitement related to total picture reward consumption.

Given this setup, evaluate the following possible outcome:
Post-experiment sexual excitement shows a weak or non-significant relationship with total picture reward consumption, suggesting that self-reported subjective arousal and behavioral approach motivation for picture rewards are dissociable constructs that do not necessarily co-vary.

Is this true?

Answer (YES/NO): NO